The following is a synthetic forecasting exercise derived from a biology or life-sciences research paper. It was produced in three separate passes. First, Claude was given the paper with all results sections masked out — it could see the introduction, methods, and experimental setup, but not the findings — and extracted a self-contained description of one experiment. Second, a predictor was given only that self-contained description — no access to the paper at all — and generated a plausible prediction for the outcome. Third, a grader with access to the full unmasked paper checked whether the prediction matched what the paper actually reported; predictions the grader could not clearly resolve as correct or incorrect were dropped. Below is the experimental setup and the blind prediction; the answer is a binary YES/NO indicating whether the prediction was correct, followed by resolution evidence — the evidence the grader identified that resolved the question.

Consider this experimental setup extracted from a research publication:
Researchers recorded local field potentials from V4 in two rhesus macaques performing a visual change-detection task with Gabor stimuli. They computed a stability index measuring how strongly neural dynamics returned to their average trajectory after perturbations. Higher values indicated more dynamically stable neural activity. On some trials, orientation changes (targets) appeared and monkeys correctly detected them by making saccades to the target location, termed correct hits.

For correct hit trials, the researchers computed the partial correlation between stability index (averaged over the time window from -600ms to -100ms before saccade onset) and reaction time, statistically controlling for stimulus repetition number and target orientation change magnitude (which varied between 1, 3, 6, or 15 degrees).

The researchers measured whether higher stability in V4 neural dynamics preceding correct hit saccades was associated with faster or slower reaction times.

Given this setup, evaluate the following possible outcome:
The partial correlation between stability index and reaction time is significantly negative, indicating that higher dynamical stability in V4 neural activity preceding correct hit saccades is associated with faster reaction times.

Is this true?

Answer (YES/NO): NO